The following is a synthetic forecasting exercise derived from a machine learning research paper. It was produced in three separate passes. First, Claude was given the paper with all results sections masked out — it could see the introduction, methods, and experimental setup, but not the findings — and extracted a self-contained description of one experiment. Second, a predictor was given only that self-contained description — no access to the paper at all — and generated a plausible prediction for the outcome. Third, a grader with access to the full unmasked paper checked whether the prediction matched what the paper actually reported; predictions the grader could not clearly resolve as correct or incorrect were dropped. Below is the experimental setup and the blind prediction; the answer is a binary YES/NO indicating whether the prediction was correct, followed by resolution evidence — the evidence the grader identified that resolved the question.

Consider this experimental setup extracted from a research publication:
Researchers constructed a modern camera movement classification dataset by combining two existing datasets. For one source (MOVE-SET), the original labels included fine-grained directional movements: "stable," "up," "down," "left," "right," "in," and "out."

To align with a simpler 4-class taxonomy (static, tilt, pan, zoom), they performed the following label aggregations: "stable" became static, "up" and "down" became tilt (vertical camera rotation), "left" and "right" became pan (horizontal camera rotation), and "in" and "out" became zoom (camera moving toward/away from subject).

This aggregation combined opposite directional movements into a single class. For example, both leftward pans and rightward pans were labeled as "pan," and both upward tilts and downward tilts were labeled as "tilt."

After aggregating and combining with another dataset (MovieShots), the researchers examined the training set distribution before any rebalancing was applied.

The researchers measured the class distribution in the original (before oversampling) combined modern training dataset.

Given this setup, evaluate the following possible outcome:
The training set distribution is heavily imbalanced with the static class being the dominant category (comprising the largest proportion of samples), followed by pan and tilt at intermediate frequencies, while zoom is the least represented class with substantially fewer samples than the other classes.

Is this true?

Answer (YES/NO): NO